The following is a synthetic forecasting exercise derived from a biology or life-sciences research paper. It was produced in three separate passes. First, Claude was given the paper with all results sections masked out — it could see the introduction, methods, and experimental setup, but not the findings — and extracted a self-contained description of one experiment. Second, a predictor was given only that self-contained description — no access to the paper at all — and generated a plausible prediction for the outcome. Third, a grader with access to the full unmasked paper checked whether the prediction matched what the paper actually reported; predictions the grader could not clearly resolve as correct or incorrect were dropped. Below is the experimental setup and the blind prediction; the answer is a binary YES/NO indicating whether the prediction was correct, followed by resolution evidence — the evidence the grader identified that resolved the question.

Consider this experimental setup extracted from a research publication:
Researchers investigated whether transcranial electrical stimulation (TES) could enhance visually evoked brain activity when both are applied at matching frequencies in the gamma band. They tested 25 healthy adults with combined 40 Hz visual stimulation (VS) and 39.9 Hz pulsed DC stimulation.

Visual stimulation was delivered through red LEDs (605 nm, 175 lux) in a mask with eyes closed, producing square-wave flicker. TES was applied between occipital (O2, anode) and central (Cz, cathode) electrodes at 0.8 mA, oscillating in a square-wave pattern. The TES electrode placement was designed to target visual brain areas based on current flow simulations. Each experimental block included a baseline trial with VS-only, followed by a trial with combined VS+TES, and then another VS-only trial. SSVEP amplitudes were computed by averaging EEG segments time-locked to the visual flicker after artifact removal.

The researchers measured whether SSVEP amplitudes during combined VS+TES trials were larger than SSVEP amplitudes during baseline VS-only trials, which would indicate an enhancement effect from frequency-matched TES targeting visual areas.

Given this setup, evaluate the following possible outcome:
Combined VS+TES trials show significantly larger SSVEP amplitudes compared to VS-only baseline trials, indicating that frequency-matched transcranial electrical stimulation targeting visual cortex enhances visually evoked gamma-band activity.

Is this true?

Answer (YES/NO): NO